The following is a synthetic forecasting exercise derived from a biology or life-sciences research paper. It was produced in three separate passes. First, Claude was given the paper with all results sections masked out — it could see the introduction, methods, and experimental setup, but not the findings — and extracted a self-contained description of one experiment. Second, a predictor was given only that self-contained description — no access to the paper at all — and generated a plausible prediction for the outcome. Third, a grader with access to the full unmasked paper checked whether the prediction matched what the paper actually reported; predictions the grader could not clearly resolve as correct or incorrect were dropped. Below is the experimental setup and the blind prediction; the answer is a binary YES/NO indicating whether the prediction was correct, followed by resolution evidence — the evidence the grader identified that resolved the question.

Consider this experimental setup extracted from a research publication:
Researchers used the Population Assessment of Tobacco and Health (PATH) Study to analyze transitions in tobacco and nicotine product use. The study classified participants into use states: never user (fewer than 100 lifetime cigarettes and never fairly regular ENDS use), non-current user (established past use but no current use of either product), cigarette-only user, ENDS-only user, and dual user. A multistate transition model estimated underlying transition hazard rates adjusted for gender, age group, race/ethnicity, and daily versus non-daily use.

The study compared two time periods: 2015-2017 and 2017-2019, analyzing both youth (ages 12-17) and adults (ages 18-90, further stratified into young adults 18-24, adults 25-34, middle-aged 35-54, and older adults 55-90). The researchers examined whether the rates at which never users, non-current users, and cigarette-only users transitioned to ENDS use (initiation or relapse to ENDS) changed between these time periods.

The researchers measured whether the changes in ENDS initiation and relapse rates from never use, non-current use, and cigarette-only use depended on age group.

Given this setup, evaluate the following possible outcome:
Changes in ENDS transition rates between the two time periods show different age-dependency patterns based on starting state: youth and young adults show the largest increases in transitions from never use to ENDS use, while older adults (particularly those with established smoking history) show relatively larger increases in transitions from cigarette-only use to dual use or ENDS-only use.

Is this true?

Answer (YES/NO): NO